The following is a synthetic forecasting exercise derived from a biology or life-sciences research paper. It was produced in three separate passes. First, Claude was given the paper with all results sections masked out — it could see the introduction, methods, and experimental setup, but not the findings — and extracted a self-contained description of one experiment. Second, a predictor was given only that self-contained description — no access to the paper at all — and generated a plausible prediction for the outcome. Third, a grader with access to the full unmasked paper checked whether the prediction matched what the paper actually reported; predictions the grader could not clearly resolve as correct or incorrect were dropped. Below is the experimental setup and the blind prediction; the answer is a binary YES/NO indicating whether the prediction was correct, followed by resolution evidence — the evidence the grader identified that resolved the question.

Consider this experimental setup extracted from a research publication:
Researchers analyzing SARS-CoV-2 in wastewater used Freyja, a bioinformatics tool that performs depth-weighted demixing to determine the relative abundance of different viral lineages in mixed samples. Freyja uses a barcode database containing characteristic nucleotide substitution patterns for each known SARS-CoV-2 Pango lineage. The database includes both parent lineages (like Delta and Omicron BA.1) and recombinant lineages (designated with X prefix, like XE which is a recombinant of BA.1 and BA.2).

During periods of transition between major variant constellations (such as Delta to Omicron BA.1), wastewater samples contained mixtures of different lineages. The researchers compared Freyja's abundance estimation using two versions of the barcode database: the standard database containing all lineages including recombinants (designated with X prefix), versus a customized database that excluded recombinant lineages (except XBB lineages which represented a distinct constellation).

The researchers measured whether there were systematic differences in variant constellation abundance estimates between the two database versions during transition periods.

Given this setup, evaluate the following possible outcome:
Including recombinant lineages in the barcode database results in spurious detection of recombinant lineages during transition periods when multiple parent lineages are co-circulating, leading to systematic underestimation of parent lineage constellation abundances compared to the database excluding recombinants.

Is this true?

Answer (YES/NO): YES